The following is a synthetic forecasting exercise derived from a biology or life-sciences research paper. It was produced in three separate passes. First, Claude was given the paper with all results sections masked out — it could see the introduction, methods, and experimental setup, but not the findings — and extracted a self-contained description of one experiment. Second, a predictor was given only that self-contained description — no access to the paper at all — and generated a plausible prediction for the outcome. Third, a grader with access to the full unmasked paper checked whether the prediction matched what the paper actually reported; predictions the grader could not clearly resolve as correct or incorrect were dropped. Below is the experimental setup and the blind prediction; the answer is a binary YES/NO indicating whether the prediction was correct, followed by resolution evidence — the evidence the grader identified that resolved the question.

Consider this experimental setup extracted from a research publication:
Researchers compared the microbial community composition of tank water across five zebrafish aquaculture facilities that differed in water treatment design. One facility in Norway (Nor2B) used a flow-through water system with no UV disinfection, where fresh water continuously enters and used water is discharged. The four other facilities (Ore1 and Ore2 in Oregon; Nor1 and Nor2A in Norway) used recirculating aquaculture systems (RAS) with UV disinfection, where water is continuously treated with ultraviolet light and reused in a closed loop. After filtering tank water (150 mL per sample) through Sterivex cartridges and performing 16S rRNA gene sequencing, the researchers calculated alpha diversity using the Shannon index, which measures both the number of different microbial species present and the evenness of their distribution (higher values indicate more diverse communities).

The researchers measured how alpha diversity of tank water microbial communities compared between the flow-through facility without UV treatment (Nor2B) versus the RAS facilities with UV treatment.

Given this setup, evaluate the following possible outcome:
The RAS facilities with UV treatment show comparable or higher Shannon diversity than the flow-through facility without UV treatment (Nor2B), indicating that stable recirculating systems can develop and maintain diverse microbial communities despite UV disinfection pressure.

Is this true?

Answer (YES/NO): YES